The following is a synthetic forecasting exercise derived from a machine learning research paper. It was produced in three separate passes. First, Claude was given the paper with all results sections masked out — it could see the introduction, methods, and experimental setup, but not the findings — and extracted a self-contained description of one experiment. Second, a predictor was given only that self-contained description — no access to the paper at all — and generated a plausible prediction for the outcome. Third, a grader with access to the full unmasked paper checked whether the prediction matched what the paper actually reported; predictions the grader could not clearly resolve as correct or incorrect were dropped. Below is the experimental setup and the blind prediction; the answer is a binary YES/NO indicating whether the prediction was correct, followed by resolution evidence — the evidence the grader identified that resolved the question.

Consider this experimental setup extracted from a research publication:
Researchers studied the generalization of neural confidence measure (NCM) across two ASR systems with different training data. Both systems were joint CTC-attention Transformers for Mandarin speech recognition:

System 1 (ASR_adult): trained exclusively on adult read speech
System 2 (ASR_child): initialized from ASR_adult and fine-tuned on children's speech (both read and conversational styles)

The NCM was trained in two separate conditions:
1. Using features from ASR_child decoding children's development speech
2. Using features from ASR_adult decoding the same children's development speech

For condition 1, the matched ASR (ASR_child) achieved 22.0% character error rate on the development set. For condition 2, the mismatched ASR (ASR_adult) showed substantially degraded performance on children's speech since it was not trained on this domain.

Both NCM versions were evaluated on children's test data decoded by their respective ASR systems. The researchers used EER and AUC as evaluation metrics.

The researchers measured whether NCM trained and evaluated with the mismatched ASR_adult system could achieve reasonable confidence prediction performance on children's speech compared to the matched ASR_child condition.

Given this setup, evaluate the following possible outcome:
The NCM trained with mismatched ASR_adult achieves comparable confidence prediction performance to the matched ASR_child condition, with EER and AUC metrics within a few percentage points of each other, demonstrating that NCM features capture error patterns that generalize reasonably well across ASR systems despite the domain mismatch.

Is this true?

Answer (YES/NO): NO